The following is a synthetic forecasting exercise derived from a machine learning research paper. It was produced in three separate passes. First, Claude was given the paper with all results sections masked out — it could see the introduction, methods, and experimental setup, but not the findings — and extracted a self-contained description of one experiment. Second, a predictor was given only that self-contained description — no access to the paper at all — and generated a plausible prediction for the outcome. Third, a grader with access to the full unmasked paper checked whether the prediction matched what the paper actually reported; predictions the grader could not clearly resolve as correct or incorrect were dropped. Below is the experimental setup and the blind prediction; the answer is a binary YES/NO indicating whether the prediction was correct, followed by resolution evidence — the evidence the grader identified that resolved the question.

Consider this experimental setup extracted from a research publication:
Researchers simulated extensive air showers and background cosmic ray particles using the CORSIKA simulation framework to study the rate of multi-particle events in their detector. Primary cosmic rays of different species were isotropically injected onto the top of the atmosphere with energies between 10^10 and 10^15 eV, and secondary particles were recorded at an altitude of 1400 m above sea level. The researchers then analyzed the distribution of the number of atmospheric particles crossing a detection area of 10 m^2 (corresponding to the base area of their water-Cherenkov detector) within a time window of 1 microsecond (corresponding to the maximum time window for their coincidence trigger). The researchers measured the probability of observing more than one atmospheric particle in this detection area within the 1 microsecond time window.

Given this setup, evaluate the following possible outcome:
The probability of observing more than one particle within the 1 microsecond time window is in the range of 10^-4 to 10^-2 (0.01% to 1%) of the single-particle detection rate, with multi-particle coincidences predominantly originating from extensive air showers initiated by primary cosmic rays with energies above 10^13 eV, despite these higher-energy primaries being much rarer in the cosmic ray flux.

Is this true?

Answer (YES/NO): NO